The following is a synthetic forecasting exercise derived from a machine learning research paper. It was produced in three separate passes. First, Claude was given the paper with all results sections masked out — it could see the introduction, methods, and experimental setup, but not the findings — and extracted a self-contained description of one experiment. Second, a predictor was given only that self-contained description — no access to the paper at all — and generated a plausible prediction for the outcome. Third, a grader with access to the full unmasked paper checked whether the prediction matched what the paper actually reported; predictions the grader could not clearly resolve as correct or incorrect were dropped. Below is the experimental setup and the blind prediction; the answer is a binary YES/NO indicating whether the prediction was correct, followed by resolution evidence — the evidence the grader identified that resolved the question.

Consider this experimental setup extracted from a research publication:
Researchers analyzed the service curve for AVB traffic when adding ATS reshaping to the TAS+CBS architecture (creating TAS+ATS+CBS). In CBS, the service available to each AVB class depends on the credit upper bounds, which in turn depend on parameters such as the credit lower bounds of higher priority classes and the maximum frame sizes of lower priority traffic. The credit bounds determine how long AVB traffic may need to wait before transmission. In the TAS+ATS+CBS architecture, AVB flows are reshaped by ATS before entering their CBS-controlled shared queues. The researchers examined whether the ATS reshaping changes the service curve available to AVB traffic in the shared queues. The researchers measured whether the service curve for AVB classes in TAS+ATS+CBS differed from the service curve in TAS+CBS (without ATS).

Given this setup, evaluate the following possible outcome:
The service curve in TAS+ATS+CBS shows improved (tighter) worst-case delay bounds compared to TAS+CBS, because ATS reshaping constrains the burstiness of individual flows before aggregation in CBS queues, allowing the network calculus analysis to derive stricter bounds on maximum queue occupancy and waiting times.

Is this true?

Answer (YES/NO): NO